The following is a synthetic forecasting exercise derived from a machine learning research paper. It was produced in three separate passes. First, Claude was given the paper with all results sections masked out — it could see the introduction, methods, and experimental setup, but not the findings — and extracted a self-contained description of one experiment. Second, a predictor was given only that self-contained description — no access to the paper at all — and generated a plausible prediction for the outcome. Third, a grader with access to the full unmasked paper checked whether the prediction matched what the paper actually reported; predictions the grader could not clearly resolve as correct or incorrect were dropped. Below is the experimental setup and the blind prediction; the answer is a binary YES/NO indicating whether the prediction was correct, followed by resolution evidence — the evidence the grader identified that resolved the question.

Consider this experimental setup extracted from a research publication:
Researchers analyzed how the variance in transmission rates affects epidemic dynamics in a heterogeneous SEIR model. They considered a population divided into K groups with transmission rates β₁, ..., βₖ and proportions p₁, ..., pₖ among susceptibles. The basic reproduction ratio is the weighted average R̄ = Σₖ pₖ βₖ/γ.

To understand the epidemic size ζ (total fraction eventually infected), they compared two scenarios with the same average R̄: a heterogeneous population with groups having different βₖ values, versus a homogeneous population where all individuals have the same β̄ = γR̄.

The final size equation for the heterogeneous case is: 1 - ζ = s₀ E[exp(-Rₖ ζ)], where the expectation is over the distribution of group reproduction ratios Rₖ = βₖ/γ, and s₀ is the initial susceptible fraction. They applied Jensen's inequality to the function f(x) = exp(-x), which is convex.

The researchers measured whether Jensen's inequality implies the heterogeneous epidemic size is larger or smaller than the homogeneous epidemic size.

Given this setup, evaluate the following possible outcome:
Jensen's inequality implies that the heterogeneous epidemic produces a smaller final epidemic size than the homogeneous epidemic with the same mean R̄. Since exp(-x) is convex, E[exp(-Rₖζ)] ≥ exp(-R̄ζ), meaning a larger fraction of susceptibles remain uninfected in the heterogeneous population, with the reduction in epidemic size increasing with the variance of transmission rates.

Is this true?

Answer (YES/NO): YES